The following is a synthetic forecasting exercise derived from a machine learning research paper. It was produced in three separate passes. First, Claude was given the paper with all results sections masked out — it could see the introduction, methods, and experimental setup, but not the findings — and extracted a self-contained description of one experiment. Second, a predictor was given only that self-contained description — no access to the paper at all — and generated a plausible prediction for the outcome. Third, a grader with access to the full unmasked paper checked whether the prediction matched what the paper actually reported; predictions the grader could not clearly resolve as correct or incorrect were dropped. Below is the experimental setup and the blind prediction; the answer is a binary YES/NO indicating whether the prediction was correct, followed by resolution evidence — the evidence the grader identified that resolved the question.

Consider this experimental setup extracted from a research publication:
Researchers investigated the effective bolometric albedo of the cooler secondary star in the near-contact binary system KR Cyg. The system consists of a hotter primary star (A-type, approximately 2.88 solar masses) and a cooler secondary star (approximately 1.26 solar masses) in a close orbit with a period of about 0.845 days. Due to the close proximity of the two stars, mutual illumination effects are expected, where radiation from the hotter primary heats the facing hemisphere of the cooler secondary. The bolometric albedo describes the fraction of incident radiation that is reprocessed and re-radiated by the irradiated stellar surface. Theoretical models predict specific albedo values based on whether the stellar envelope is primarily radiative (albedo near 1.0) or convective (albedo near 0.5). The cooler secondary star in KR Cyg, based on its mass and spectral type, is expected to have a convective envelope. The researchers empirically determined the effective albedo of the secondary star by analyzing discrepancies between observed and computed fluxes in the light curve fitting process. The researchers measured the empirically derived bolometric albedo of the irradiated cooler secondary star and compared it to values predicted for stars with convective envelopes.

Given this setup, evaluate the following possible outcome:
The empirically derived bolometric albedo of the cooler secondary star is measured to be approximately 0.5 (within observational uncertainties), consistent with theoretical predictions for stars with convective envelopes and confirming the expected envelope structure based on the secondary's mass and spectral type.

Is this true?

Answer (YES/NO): NO